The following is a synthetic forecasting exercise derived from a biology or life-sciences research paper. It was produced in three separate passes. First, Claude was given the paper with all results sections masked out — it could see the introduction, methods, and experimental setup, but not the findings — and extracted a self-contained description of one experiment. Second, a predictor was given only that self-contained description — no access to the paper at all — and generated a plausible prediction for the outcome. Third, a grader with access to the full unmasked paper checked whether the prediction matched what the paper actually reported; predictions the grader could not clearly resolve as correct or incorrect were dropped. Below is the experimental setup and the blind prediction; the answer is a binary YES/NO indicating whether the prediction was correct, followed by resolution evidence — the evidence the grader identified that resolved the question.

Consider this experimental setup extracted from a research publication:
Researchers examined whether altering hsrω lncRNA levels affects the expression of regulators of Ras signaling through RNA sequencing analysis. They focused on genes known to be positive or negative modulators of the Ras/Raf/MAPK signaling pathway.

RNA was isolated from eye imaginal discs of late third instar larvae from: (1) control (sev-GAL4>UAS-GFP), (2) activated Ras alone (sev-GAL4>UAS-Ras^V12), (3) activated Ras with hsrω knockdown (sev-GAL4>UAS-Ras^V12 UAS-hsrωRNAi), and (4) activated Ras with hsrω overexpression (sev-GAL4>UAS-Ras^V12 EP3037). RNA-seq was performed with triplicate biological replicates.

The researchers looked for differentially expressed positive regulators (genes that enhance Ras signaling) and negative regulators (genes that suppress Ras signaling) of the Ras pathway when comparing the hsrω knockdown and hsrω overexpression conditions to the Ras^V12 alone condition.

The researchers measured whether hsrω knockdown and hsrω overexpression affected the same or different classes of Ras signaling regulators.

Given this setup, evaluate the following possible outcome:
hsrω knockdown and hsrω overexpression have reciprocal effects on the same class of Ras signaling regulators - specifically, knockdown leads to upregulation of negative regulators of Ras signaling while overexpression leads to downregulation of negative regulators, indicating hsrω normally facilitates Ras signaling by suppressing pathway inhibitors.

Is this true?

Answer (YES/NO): NO